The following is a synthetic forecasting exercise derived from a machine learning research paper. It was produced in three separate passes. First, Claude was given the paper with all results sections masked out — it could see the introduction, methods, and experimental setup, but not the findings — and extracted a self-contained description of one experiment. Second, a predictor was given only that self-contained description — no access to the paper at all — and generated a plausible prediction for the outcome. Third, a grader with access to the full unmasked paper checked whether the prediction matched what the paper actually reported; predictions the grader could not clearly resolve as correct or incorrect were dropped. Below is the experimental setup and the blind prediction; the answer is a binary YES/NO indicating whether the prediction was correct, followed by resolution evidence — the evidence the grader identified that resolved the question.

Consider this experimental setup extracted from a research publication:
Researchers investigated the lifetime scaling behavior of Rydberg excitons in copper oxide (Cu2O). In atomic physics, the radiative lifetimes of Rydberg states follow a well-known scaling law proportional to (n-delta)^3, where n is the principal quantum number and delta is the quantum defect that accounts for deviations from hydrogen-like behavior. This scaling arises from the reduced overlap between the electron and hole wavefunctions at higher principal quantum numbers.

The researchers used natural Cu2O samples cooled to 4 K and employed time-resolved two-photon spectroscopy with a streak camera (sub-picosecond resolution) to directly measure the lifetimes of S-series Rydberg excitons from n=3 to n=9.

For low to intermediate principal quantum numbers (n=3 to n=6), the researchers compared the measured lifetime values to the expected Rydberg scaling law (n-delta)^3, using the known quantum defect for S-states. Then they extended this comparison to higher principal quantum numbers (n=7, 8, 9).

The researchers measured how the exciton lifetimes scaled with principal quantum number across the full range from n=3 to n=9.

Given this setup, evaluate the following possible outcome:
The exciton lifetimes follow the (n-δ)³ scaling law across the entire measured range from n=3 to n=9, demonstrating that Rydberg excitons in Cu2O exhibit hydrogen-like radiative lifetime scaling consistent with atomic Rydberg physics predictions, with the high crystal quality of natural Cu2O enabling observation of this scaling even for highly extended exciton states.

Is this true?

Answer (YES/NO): NO